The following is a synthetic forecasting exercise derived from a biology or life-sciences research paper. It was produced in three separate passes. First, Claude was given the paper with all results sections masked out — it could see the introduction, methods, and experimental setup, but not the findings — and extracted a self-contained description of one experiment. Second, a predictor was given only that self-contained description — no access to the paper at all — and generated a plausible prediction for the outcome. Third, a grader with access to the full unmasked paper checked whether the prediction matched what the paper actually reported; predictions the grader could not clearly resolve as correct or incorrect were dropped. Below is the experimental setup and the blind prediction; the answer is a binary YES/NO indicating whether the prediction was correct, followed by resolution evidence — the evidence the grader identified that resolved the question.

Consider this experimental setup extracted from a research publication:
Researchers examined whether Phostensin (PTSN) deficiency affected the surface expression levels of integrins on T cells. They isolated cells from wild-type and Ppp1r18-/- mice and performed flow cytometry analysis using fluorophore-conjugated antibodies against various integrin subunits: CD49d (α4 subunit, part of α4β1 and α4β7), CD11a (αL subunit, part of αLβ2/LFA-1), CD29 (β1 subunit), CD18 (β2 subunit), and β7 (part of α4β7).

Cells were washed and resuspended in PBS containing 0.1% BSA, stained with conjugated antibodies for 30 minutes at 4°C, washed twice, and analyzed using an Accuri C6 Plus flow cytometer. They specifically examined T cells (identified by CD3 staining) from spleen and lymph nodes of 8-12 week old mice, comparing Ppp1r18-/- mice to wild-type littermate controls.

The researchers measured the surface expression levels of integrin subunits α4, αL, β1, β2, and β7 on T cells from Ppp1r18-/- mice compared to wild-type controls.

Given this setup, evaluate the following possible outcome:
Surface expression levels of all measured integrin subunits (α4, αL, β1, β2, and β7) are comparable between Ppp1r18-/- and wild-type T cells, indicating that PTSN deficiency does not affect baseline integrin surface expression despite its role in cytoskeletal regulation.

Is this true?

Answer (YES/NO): YES